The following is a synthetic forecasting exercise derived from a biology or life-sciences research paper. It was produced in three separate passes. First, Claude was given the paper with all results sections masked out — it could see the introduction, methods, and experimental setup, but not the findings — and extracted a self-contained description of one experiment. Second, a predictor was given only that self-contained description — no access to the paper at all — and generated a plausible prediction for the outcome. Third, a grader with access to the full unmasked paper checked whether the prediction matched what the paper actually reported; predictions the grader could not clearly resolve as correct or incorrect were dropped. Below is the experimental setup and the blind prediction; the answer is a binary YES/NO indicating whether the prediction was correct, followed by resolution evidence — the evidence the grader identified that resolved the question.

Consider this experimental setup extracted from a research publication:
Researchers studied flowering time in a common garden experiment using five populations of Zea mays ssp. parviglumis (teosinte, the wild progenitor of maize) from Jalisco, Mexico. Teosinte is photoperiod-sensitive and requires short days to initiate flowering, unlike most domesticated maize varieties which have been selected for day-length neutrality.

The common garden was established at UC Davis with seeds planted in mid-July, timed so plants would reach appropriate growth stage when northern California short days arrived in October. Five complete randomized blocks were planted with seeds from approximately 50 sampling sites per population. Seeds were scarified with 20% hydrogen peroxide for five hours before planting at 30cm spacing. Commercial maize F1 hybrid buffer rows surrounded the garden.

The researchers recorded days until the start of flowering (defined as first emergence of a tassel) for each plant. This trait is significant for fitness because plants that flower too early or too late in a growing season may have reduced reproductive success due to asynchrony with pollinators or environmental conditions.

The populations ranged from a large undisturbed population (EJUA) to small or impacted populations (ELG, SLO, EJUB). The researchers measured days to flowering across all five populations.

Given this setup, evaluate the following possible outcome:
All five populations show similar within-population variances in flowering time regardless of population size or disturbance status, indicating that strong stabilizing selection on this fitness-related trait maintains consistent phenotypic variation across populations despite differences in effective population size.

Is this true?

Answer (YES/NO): NO